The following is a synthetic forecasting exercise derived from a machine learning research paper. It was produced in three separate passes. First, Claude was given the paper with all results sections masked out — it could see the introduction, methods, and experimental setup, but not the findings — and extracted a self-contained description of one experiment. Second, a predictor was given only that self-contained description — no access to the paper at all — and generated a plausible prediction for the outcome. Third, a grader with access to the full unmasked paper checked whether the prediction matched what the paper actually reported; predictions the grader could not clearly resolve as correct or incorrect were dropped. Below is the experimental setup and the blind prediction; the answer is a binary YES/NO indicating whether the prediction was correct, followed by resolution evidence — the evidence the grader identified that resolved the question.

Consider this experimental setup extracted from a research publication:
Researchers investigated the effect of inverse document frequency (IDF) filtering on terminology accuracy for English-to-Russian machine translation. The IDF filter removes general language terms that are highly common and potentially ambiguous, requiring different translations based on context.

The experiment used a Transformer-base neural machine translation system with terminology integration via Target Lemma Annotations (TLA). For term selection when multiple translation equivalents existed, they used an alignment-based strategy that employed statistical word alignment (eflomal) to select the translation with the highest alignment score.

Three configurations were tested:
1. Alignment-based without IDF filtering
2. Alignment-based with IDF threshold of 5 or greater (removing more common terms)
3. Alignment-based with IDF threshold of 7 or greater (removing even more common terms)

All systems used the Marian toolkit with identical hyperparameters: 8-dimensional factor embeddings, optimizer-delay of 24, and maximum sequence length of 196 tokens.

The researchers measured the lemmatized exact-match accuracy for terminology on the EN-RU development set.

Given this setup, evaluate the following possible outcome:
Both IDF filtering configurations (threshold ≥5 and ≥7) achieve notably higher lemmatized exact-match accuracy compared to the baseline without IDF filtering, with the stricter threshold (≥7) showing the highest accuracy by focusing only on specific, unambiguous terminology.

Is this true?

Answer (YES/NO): NO